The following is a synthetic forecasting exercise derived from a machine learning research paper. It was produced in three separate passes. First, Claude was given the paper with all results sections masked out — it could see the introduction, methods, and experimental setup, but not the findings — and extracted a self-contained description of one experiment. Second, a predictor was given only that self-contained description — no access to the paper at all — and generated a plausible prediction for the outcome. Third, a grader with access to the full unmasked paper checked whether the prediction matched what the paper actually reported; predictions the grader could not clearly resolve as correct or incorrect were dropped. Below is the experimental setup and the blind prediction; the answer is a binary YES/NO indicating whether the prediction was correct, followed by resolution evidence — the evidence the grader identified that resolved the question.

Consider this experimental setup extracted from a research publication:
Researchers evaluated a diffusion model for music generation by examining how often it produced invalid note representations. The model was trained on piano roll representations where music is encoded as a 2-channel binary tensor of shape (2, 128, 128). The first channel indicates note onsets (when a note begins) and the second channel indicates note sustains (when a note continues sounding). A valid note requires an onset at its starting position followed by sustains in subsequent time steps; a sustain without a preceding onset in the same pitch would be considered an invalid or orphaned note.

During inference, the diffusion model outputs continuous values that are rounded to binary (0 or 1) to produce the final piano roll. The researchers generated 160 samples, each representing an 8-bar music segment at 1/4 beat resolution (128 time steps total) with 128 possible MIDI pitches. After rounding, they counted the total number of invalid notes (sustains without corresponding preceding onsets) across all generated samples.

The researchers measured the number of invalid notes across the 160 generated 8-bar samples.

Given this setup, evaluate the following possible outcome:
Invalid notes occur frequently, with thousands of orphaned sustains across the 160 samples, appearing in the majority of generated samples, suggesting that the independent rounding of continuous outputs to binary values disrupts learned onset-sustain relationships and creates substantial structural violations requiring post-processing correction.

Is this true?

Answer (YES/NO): NO